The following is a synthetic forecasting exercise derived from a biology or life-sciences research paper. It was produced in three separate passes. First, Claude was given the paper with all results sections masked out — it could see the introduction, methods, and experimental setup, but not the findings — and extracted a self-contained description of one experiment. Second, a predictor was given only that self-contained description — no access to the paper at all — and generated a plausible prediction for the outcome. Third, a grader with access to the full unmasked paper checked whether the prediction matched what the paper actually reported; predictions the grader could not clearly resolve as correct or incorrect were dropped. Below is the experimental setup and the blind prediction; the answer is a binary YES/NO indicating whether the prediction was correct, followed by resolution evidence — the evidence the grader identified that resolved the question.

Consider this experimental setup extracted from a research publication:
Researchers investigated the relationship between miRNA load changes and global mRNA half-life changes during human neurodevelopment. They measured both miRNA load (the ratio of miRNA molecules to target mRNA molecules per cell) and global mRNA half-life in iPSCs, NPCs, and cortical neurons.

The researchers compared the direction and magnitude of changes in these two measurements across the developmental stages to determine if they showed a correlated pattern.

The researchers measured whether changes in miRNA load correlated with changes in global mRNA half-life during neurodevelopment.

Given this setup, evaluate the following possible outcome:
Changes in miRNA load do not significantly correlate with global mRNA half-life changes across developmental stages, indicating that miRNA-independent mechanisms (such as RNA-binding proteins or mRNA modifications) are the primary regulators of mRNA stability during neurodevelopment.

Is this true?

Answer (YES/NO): NO